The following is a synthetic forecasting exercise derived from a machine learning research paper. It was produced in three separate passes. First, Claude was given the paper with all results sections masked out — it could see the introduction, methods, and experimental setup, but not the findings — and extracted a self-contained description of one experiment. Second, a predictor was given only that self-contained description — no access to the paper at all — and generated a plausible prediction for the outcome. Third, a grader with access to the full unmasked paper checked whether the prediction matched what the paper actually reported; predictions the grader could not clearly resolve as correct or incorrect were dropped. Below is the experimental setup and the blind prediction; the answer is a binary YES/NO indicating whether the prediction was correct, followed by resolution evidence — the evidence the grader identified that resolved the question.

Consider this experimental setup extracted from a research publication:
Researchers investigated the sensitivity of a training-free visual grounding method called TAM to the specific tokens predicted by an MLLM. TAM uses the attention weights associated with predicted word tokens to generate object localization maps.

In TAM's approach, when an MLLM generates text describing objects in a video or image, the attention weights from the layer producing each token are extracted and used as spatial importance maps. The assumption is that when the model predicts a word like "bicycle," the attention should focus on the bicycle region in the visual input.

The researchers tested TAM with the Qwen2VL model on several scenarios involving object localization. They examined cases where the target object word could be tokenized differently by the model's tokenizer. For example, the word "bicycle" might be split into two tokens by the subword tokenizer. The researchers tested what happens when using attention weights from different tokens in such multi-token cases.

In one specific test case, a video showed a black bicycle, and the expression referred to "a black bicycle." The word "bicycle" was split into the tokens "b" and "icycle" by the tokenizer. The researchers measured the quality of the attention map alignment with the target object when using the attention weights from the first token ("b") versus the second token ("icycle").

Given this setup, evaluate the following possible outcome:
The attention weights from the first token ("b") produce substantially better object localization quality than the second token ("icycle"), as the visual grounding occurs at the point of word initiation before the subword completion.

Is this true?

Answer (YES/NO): NO